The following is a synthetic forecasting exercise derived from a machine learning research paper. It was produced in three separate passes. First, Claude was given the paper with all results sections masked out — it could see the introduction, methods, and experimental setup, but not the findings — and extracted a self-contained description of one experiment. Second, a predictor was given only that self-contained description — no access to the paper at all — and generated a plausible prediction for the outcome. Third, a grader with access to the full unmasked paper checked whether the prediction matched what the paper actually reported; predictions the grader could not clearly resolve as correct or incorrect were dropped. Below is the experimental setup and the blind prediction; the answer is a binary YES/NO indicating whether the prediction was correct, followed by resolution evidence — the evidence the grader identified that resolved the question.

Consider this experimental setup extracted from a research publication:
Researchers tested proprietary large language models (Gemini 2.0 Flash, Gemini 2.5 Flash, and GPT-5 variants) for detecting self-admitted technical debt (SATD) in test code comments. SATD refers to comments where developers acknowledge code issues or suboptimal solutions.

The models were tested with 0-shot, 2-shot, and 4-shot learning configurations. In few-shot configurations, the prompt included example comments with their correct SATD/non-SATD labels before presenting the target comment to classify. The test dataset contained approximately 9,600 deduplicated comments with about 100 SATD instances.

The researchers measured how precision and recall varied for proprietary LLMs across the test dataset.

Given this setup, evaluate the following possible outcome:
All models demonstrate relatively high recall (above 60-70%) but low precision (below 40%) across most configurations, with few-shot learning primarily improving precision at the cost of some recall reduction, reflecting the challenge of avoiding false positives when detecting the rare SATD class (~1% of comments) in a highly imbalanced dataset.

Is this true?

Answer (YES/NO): NO